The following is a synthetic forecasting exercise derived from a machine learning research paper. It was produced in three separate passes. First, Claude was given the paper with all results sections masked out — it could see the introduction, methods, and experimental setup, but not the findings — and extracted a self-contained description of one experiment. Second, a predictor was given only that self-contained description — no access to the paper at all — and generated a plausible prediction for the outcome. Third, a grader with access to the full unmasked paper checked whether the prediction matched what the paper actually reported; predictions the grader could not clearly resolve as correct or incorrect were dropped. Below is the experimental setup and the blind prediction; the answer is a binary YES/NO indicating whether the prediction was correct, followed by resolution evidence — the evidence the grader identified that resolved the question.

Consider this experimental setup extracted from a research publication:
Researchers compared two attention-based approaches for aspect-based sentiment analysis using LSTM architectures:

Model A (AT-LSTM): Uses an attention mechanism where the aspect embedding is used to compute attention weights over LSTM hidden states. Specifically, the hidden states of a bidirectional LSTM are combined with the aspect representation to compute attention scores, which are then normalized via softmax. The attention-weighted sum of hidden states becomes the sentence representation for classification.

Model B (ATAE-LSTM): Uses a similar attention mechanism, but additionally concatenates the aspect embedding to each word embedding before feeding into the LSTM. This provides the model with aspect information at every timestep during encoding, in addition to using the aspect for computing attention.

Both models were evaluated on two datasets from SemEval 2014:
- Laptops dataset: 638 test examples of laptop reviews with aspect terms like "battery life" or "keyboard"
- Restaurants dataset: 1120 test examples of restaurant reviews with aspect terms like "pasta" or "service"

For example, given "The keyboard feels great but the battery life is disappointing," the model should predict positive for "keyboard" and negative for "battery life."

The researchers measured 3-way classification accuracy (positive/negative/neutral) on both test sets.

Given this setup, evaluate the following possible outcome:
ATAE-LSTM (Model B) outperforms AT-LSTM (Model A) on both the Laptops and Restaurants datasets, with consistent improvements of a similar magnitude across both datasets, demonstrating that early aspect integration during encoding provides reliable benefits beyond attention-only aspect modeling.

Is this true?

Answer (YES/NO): NO